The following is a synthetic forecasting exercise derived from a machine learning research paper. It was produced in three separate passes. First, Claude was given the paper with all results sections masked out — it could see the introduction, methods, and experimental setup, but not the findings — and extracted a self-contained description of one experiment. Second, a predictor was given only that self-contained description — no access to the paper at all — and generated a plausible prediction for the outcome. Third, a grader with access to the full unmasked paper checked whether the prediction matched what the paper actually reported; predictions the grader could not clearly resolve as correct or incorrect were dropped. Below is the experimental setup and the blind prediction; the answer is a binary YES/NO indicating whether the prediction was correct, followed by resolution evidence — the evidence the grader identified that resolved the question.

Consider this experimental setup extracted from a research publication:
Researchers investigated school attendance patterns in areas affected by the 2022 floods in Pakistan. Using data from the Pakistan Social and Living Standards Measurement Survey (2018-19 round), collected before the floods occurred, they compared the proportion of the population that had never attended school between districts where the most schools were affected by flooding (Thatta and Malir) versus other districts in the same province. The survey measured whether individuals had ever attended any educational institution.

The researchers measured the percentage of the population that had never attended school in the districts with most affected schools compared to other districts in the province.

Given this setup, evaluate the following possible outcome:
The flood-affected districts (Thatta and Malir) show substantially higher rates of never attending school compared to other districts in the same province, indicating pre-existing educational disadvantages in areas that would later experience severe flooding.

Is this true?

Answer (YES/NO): YES